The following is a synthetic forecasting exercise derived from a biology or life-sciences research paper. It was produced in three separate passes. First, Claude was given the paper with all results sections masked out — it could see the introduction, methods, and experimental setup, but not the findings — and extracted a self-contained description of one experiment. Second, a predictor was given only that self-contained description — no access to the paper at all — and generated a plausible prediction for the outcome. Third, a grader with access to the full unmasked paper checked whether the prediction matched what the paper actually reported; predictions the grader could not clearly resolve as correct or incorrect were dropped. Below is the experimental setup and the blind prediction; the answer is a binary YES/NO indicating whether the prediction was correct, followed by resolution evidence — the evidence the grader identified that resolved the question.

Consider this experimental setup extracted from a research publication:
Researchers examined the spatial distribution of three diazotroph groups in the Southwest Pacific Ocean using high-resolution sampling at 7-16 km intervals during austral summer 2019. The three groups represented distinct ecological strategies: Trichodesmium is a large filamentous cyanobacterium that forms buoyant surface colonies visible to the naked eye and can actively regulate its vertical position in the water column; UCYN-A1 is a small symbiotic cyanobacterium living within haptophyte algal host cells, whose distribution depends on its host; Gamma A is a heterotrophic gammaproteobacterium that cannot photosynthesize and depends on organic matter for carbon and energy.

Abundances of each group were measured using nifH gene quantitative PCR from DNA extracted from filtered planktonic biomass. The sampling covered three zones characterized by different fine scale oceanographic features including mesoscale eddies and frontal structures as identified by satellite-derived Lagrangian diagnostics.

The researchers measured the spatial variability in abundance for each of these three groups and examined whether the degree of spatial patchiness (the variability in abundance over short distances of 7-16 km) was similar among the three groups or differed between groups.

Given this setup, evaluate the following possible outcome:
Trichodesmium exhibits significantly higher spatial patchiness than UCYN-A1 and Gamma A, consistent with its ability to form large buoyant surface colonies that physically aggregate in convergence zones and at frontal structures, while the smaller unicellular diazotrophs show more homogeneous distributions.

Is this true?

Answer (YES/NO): NO